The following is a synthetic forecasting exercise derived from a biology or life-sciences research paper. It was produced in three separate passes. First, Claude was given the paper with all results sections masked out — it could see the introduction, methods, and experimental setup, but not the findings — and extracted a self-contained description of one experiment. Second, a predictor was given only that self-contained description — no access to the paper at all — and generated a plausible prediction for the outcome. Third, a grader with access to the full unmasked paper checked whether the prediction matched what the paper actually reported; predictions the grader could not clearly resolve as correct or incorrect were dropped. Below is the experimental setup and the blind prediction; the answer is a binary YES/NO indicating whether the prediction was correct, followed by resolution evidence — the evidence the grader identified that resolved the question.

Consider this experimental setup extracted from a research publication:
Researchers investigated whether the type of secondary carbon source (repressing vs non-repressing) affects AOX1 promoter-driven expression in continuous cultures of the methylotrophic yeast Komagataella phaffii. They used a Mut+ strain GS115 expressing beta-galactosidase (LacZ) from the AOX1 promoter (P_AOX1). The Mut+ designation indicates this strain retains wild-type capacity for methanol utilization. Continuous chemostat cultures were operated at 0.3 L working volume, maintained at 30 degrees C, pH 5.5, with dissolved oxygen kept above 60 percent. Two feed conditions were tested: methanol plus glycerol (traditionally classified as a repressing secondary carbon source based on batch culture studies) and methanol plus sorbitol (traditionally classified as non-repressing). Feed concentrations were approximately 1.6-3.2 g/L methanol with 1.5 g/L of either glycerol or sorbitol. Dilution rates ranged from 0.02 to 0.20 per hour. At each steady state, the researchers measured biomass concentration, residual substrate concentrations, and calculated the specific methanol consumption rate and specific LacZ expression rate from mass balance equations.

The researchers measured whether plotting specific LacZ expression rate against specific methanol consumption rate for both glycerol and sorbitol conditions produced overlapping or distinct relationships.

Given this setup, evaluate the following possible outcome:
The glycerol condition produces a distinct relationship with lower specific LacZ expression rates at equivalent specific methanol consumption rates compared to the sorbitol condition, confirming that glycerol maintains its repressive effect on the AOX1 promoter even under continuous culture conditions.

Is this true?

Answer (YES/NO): NO